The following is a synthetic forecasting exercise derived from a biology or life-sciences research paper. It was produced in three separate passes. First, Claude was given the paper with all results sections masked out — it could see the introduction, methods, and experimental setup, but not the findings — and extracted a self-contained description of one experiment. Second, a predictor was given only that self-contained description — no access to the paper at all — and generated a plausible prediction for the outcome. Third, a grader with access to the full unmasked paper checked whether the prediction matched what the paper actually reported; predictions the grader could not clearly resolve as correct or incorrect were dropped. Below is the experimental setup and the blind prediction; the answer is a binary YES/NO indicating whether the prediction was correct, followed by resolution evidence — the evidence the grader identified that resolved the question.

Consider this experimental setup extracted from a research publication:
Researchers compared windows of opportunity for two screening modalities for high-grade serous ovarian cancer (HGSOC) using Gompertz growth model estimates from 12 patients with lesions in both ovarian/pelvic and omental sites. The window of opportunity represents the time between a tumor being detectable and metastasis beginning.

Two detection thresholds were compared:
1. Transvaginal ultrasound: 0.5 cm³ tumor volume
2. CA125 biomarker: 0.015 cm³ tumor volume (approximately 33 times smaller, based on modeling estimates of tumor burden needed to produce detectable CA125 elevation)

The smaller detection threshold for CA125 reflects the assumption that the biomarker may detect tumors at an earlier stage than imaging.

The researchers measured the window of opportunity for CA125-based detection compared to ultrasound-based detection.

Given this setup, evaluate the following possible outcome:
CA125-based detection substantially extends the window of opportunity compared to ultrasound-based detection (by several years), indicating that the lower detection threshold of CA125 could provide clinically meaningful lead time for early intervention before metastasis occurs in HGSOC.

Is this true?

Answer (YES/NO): NO